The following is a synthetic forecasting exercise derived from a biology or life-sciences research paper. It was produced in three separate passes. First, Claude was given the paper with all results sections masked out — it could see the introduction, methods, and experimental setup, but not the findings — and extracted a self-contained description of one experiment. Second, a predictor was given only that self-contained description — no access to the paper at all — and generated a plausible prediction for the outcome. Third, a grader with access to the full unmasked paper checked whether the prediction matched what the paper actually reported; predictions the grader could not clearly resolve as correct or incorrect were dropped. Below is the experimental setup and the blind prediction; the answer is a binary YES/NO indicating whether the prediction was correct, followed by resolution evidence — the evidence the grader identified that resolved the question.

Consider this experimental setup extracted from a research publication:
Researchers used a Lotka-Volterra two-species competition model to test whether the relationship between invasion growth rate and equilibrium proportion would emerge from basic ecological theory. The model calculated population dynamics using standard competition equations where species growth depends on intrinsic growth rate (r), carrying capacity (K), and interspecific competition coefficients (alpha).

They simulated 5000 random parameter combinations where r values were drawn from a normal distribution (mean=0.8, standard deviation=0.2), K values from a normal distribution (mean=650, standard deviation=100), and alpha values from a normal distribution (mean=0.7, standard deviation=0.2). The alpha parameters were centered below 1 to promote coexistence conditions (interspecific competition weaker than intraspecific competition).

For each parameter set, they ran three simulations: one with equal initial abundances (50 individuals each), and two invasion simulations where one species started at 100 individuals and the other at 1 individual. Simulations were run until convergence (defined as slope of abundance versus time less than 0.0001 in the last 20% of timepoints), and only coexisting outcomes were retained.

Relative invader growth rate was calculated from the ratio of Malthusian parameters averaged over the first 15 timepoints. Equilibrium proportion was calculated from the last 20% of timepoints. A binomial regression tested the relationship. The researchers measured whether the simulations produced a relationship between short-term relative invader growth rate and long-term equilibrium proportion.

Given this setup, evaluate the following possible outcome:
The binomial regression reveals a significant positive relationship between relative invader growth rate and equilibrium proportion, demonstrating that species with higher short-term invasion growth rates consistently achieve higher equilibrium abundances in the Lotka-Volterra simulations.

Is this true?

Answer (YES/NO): YES